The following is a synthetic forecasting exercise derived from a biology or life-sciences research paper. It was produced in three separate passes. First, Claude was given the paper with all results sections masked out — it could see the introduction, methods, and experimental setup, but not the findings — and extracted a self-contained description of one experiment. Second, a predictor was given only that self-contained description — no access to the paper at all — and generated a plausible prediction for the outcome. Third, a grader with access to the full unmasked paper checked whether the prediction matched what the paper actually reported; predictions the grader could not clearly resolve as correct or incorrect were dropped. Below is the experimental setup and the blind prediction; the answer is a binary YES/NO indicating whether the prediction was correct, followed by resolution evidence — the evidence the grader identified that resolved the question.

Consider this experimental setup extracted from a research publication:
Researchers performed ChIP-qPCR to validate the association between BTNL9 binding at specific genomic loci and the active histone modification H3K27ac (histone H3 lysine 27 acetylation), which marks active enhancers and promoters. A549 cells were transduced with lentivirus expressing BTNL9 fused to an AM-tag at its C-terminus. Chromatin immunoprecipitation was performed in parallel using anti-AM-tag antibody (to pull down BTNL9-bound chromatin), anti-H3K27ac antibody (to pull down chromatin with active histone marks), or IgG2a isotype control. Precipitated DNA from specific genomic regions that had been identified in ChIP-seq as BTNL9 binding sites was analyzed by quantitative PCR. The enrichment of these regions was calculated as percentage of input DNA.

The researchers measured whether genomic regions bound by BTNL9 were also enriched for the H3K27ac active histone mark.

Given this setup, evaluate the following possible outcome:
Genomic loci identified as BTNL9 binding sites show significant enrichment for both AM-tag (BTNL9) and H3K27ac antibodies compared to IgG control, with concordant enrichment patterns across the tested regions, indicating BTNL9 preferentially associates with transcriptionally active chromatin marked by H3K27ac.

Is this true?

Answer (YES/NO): YES